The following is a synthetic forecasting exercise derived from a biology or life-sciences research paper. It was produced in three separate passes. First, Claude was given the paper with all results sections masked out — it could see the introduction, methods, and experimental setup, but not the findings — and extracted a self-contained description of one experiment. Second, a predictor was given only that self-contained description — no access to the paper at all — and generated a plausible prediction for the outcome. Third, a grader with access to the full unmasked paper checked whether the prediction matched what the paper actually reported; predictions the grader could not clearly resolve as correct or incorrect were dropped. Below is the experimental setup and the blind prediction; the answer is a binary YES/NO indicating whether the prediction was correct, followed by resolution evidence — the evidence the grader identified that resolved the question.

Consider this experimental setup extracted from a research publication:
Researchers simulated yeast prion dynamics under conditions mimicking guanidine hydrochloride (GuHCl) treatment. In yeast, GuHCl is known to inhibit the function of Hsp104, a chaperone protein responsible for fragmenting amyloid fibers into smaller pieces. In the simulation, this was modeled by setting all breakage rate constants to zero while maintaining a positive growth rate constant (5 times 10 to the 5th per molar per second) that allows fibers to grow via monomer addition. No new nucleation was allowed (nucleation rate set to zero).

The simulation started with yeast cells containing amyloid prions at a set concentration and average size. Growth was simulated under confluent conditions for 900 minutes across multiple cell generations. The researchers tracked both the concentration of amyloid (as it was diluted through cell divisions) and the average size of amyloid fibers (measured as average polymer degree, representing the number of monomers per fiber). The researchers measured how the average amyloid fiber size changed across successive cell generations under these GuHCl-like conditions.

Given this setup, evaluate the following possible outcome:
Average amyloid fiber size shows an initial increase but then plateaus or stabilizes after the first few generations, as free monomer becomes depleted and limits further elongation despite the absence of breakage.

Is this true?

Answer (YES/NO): NO